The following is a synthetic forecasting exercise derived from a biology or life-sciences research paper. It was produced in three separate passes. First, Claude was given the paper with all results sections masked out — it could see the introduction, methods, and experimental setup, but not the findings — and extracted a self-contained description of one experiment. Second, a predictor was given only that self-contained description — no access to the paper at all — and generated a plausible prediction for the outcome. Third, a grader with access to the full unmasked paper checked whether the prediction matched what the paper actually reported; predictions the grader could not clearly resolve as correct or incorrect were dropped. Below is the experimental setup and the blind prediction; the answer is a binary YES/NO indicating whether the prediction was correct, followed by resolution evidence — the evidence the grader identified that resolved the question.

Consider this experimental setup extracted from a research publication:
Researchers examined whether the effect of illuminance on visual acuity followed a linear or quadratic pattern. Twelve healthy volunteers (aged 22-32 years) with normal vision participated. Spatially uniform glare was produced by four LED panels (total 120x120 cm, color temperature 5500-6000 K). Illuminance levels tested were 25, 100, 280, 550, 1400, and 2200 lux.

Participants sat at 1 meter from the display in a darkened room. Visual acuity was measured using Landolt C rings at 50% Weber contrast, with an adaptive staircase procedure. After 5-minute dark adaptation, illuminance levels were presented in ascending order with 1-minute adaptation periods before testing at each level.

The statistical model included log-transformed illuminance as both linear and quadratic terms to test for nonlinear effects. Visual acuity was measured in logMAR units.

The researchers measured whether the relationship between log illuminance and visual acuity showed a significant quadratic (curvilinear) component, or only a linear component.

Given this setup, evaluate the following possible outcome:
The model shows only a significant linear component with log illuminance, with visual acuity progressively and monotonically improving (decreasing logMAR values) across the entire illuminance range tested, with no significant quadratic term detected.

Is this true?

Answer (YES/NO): NO